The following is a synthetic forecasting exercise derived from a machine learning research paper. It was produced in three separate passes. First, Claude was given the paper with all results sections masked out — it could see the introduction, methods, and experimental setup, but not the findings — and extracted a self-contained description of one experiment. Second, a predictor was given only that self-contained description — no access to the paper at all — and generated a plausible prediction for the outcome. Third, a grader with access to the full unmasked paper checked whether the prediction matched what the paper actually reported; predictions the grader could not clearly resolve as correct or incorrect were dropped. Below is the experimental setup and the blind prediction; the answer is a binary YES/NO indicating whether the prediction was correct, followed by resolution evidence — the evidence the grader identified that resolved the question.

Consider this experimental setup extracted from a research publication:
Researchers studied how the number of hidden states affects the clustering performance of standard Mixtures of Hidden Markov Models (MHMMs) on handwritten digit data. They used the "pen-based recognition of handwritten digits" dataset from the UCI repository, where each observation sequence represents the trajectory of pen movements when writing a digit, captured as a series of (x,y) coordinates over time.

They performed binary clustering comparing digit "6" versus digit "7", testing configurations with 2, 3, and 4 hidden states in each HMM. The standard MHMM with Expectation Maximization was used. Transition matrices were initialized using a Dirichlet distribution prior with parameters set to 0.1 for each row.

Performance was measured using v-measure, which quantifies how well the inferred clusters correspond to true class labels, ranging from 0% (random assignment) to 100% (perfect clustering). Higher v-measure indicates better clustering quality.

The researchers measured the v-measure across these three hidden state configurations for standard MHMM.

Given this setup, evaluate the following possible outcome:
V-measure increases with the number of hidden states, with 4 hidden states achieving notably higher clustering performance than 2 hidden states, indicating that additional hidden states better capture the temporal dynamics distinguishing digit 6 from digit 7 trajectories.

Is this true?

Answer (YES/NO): NO